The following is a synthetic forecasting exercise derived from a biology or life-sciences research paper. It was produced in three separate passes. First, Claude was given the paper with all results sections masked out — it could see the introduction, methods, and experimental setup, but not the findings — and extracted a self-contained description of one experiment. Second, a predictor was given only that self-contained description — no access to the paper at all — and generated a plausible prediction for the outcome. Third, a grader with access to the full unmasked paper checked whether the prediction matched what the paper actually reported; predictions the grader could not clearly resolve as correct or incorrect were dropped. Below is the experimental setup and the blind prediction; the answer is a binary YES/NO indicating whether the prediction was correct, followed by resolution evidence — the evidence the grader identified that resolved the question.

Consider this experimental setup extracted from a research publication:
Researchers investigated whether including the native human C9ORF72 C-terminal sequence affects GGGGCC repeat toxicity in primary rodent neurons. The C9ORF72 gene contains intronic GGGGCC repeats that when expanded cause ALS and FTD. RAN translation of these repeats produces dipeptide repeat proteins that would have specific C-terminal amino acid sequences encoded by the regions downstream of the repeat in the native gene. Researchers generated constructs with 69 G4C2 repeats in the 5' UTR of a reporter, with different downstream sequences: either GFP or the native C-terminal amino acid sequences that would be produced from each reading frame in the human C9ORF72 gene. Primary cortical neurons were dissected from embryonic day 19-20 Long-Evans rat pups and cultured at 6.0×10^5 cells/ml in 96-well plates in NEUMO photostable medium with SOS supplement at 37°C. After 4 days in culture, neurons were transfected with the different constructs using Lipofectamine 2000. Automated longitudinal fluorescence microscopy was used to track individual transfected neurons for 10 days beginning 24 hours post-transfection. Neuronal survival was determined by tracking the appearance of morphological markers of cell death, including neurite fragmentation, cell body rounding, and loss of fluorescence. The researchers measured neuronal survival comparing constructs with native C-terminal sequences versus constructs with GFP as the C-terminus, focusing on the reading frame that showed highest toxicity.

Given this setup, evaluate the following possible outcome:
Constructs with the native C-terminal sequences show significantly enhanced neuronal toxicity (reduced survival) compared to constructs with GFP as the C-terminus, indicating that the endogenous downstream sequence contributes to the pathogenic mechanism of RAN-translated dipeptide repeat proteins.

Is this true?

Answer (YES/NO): NO